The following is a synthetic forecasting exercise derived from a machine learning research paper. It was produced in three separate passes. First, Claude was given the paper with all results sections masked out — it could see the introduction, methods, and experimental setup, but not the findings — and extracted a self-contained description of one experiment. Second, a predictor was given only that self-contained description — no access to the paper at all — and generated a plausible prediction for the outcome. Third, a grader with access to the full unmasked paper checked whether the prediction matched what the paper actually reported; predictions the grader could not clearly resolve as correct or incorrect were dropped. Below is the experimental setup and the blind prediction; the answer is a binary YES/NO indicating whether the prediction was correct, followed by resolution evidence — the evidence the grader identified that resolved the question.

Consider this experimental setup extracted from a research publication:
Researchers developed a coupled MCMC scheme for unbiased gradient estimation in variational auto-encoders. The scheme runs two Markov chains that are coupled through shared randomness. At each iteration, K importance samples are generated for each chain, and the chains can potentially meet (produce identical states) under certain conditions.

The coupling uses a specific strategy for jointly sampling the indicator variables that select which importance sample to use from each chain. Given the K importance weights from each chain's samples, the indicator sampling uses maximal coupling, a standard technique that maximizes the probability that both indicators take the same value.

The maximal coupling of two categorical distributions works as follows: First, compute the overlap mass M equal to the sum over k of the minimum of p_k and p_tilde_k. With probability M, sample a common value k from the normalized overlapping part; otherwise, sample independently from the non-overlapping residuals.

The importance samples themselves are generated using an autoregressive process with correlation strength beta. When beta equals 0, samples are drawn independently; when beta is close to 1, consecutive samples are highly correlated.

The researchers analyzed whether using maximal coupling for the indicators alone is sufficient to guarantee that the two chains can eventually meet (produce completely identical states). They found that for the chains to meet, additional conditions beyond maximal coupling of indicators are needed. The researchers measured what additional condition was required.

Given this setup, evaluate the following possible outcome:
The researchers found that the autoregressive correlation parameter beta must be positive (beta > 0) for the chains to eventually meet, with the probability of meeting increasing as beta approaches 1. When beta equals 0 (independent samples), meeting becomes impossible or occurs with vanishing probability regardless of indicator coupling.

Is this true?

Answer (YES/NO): NO